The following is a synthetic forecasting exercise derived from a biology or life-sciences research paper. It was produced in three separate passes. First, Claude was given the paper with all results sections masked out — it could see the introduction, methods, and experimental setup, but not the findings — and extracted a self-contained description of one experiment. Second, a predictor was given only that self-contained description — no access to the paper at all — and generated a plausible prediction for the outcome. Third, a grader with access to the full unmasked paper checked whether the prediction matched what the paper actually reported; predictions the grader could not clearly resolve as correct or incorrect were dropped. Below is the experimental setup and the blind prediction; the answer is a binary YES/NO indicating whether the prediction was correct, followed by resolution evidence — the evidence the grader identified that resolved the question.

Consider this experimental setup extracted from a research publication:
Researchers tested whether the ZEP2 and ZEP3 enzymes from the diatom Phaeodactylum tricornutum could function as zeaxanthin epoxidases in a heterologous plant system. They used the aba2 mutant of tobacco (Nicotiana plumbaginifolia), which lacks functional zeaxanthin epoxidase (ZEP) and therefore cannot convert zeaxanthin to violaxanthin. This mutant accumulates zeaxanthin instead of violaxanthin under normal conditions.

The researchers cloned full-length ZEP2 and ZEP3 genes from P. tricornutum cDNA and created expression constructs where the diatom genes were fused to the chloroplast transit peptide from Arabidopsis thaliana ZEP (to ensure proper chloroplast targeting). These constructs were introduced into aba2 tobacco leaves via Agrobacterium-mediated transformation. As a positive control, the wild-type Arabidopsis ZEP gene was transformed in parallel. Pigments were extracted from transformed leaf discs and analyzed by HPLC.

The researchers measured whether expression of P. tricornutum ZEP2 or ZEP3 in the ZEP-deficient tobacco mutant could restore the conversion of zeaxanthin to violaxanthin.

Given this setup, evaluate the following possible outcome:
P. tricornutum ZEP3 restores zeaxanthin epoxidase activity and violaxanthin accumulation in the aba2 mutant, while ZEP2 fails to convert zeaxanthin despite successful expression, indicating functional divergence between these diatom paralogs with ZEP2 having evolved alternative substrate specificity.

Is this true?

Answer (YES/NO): NO